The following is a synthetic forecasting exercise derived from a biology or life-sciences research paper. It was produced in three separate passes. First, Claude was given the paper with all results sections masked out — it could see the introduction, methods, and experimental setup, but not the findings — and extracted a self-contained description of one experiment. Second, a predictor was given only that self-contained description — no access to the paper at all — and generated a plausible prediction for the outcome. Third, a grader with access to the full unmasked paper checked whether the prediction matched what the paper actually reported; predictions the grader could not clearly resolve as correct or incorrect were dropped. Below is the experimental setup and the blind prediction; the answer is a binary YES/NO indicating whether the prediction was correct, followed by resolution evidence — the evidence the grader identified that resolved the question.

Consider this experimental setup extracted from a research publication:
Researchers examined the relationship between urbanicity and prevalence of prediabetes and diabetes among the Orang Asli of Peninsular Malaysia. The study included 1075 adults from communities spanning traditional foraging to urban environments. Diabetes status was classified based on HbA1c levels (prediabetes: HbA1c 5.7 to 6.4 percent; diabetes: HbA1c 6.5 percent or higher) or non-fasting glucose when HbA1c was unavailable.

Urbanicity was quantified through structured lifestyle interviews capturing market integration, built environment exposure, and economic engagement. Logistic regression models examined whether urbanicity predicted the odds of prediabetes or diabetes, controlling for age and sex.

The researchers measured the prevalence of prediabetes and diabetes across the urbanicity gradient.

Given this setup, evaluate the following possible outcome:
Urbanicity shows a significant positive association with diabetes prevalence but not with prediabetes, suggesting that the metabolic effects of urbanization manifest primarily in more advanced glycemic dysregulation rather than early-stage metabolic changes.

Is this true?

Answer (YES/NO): NO